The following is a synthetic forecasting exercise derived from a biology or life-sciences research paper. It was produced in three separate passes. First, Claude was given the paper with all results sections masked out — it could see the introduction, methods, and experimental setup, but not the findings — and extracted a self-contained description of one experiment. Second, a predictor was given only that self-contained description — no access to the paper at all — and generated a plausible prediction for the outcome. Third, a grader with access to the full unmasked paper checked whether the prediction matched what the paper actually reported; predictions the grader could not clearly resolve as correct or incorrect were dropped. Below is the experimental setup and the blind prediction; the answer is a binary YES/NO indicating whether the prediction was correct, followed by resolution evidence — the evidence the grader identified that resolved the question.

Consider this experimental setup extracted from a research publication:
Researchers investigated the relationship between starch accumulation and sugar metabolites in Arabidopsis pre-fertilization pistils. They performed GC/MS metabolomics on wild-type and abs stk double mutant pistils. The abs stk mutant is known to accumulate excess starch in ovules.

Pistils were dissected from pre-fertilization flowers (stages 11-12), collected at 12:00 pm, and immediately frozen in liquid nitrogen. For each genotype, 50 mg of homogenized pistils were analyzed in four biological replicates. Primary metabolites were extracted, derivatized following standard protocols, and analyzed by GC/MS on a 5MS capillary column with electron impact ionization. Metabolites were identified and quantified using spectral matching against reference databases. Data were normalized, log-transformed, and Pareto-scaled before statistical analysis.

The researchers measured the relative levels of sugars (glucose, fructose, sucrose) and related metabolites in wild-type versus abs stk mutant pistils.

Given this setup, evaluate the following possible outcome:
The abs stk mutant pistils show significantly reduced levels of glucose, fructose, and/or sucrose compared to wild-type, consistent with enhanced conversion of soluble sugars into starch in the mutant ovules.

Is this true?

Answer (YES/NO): NO